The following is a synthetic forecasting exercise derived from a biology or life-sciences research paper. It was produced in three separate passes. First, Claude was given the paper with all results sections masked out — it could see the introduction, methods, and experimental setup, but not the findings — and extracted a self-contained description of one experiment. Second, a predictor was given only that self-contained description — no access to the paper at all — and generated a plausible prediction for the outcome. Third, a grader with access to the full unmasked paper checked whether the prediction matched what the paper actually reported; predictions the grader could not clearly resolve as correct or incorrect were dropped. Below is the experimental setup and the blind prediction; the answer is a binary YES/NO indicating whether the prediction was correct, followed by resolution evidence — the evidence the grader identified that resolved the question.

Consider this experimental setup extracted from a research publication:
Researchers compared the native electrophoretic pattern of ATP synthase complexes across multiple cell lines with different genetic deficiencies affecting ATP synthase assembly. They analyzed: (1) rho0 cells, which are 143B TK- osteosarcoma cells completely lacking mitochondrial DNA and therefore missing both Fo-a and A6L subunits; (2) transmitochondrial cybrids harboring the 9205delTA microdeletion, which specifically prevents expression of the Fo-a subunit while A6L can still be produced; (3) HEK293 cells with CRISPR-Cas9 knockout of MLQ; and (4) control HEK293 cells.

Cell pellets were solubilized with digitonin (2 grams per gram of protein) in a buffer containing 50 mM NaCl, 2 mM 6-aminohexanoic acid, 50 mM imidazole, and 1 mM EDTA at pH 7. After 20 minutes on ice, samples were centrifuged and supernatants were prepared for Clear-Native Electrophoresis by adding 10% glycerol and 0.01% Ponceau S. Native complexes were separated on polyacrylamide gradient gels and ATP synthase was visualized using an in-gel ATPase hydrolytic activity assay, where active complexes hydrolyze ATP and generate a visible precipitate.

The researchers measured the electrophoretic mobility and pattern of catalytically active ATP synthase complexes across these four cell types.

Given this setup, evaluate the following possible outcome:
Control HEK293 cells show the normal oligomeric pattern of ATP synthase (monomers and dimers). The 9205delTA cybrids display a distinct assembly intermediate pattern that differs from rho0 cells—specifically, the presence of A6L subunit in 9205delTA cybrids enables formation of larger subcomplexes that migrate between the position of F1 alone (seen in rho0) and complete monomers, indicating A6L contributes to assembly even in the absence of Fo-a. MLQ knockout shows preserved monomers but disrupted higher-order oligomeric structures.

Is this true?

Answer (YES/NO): NO